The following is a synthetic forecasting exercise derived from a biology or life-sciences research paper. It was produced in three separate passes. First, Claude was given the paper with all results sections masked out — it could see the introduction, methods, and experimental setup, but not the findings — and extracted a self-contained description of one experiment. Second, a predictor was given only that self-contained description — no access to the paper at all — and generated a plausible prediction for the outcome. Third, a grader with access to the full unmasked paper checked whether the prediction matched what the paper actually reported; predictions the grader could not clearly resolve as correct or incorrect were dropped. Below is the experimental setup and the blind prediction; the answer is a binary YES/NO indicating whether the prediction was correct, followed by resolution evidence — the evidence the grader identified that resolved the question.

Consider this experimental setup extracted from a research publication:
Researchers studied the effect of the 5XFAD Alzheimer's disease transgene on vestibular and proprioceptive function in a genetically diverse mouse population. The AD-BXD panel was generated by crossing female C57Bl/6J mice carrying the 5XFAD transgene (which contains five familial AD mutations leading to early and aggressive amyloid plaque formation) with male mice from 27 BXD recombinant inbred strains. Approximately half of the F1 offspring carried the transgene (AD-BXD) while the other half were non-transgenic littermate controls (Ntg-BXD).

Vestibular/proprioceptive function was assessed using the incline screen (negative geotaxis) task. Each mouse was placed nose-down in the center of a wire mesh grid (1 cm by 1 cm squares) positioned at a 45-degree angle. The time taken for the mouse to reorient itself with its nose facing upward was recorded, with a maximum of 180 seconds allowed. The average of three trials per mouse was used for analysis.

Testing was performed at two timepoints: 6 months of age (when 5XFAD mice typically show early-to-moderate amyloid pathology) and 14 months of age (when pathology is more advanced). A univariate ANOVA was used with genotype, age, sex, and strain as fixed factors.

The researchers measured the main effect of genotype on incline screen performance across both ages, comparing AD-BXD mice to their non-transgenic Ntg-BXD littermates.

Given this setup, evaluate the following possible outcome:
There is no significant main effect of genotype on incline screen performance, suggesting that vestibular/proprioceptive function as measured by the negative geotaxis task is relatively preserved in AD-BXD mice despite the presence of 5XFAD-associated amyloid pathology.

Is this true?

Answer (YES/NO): NO